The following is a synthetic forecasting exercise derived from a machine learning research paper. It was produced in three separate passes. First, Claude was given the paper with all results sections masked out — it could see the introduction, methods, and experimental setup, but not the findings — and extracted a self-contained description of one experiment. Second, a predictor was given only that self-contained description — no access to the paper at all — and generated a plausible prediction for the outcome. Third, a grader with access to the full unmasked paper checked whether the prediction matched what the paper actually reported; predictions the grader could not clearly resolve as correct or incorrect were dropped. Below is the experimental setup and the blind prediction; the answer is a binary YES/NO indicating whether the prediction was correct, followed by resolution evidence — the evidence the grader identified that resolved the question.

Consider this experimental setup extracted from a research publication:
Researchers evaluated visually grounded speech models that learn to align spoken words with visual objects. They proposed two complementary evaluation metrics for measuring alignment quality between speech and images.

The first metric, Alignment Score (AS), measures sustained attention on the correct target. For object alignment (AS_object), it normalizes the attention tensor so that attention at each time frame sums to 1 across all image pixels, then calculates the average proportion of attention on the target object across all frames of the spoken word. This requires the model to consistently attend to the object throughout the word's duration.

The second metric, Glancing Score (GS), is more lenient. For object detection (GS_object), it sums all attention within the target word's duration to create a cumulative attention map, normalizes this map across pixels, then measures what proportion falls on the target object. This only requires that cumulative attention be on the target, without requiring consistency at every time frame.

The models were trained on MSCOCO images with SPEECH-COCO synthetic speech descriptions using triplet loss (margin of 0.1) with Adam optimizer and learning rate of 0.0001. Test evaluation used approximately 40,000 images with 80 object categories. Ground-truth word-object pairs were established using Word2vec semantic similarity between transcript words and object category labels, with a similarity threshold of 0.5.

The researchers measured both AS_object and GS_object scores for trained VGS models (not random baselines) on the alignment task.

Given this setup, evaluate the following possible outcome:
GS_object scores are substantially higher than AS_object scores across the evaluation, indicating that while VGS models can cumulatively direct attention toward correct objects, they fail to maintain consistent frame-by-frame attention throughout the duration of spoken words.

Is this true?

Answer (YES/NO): NO